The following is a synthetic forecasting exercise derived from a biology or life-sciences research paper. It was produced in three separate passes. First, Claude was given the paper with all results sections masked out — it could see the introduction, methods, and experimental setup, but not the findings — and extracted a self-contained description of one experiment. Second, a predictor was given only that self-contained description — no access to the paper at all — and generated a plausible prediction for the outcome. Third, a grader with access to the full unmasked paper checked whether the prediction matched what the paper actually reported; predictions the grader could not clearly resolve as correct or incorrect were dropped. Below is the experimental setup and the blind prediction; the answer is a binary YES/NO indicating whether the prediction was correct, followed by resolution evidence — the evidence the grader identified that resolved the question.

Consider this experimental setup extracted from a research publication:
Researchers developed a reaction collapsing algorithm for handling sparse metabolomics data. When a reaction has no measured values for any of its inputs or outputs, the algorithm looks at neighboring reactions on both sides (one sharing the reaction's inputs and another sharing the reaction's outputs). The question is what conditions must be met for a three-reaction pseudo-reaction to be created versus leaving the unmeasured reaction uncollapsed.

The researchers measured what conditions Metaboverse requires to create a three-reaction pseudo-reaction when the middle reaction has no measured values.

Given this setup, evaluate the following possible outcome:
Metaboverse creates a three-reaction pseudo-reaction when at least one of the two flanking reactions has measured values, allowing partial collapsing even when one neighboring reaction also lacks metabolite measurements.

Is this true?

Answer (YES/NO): NO